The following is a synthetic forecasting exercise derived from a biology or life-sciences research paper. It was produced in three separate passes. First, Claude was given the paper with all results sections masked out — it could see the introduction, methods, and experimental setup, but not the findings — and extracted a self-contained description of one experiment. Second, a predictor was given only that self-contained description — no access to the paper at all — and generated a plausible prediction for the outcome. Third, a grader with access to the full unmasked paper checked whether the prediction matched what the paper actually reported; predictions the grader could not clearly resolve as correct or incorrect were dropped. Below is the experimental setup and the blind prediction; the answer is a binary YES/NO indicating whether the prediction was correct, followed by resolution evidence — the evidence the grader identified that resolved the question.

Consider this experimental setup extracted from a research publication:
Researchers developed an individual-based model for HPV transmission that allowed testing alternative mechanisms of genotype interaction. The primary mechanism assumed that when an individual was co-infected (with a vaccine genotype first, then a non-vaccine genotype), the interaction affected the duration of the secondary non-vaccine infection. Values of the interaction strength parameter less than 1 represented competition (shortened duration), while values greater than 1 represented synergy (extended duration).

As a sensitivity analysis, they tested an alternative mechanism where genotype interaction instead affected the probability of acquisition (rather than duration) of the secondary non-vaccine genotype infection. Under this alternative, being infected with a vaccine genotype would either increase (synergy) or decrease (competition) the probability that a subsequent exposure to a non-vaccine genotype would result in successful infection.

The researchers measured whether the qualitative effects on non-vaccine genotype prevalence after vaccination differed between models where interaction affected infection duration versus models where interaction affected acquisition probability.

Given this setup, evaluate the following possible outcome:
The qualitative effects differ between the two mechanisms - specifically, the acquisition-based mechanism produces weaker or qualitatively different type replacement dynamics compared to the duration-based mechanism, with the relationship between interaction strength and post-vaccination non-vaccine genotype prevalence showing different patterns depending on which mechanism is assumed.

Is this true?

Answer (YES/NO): NO